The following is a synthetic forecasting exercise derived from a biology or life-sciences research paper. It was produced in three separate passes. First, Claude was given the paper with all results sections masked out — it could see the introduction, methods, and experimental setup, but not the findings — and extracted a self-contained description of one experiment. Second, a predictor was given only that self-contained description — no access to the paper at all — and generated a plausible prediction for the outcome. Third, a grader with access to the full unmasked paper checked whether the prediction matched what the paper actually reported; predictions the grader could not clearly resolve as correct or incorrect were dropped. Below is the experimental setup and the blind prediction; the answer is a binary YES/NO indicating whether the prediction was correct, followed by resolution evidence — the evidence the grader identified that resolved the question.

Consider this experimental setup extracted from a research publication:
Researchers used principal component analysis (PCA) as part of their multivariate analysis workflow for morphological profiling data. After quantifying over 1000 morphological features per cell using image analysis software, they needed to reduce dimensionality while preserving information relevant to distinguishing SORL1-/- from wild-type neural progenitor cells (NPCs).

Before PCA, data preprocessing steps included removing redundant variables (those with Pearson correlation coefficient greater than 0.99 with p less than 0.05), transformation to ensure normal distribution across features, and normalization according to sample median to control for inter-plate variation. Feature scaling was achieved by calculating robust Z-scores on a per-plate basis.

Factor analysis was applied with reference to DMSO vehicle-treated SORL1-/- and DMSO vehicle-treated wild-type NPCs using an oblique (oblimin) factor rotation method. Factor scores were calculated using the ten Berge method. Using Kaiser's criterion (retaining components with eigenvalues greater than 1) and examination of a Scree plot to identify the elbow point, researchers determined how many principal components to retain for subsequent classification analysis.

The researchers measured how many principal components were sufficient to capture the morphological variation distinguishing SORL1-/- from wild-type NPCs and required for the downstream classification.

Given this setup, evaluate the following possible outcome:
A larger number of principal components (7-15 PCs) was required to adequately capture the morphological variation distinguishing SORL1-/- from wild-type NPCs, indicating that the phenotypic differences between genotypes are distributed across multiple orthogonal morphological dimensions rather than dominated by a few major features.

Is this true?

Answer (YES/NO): NO